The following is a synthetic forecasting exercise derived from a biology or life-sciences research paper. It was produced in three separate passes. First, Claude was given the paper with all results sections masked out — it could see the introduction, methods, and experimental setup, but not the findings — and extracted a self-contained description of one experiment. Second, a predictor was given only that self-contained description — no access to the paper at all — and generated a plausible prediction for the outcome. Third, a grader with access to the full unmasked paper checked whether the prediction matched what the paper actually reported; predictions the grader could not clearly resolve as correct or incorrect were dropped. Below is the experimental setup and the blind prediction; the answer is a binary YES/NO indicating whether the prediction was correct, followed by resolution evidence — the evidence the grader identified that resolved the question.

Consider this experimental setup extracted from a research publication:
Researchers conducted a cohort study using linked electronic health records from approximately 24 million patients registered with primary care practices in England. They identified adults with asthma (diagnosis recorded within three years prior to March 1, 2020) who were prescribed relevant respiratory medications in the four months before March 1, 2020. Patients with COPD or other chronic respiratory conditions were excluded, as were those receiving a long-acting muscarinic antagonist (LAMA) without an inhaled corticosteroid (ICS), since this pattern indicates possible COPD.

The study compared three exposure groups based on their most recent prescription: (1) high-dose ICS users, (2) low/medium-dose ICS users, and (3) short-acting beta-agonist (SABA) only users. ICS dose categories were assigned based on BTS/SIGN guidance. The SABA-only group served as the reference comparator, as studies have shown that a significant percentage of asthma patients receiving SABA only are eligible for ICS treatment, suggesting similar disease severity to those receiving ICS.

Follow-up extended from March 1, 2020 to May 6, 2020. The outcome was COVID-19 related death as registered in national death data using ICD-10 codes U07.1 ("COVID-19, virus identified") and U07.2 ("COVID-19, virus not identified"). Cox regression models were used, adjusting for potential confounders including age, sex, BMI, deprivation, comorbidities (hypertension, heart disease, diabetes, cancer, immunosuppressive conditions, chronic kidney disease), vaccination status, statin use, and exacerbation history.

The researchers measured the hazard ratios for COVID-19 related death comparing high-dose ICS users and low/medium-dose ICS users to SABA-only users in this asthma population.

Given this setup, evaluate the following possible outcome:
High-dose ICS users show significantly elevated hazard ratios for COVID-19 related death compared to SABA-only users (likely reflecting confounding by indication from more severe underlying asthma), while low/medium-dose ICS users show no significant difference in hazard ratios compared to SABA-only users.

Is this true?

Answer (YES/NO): YES